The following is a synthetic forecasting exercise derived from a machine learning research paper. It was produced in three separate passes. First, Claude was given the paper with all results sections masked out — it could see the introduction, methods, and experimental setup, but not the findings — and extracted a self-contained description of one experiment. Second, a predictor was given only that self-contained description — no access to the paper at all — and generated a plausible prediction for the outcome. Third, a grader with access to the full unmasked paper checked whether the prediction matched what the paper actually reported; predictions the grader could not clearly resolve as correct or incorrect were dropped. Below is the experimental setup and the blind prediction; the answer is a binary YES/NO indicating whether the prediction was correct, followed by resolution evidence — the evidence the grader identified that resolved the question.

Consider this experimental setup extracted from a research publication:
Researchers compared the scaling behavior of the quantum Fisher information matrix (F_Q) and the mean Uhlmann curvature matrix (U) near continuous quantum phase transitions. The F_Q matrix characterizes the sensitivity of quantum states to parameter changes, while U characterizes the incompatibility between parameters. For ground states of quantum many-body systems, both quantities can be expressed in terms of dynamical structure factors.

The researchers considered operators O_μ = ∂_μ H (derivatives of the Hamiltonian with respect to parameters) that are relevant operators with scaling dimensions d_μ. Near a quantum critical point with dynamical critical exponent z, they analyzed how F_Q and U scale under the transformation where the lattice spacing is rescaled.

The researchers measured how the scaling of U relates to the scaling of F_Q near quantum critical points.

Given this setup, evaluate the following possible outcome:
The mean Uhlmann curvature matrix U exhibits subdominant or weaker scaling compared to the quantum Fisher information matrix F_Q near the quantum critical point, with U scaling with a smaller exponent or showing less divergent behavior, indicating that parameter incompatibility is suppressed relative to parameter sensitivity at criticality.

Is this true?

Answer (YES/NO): YES